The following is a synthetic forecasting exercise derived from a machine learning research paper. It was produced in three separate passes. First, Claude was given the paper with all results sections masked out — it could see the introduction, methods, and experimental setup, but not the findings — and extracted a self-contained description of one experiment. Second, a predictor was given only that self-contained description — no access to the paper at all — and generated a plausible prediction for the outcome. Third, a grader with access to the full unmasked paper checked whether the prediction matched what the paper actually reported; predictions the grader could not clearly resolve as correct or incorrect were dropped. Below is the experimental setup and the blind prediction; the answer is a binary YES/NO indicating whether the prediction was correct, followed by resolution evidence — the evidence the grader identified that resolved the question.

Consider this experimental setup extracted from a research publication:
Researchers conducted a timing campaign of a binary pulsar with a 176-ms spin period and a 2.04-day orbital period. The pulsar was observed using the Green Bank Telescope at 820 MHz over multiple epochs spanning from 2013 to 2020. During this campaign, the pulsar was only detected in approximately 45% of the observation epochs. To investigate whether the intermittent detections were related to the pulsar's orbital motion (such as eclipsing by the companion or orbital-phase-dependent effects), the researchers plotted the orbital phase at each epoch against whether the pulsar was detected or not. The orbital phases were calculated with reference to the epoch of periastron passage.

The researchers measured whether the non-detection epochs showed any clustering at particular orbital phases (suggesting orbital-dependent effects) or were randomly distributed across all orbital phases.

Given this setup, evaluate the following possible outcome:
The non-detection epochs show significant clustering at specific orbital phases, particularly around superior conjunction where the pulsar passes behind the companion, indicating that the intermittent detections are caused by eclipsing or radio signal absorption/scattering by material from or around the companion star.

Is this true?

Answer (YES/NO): NO